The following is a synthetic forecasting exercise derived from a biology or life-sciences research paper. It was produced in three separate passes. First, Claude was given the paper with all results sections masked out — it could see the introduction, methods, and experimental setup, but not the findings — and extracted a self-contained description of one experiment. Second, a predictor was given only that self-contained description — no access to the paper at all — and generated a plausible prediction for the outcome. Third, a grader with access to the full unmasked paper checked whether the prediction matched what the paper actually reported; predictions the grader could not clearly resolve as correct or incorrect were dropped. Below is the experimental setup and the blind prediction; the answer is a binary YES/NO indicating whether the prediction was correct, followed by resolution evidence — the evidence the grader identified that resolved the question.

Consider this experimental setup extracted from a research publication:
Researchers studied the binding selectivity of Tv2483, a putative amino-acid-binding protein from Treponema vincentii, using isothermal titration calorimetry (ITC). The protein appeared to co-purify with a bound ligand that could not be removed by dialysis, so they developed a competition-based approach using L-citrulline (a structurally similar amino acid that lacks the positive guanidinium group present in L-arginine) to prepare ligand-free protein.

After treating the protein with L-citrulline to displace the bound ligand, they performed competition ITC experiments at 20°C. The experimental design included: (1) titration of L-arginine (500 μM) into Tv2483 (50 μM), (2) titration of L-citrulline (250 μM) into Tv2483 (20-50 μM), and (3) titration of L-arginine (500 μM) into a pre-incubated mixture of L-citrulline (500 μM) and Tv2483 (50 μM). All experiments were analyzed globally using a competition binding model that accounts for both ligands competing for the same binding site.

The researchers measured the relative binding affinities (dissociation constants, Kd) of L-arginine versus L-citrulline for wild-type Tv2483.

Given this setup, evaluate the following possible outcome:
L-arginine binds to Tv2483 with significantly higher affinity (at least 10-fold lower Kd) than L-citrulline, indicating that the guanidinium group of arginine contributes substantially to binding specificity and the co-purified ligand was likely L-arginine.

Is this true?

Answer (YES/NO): YES